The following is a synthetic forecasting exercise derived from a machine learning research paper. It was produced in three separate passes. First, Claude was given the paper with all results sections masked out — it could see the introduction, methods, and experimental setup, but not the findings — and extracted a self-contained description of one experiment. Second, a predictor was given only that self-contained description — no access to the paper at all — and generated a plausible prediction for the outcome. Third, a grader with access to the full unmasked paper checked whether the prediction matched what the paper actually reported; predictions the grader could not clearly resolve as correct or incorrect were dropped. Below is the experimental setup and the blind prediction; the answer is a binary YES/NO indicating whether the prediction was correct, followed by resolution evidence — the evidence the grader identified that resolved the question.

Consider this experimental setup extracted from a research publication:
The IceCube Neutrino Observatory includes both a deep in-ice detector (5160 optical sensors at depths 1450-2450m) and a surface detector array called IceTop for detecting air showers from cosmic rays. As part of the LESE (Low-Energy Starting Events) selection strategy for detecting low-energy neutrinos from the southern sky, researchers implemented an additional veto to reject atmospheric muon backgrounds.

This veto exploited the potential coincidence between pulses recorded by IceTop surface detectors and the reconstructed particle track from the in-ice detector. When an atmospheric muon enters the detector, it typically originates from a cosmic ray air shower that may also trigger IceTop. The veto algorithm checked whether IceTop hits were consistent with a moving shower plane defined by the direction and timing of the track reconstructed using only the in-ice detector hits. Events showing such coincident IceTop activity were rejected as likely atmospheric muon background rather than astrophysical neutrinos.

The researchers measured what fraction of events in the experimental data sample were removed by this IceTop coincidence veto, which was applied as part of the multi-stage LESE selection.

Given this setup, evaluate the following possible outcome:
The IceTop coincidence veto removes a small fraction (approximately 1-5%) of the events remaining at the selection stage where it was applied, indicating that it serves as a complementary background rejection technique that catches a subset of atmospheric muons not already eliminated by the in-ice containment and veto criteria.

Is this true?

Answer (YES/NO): NO